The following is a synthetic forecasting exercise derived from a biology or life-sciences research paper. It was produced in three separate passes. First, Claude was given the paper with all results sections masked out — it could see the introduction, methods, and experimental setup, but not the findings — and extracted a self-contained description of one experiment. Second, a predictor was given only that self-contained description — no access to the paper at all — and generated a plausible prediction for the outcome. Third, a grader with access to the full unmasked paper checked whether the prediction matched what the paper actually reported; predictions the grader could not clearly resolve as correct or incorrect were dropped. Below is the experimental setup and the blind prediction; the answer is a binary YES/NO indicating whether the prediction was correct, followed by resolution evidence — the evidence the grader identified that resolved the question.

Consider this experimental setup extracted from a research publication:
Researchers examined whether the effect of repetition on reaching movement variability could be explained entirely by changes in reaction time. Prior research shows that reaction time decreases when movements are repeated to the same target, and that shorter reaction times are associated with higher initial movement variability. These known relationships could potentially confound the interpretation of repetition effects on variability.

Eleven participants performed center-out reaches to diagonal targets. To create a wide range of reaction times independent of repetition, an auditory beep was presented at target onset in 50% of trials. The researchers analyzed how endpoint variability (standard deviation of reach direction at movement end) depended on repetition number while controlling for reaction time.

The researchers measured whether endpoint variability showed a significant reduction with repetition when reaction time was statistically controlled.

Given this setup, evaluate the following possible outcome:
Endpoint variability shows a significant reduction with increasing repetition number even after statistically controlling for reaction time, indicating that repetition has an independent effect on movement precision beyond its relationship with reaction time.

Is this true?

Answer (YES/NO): YES